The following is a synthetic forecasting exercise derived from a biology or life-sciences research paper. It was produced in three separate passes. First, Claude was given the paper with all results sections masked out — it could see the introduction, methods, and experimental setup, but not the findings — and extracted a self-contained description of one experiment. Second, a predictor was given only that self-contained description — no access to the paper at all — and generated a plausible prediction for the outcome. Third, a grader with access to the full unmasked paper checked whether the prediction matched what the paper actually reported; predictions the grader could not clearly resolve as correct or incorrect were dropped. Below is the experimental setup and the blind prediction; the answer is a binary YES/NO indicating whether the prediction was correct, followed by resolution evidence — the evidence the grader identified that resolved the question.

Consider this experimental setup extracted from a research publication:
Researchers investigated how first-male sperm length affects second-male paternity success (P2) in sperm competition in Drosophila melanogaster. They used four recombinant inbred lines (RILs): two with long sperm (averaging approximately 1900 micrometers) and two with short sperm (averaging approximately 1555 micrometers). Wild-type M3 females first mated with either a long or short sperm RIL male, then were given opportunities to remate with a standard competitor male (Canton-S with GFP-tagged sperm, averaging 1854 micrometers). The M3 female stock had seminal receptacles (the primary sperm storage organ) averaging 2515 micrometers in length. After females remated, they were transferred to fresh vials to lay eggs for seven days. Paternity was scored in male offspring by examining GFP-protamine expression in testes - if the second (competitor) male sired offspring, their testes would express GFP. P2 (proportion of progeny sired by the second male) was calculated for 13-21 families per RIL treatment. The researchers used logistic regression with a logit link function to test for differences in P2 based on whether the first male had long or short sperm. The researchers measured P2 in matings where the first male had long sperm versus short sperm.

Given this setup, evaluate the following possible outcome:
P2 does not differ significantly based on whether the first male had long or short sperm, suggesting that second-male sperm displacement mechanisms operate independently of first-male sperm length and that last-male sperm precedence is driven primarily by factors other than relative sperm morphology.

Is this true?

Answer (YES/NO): YES